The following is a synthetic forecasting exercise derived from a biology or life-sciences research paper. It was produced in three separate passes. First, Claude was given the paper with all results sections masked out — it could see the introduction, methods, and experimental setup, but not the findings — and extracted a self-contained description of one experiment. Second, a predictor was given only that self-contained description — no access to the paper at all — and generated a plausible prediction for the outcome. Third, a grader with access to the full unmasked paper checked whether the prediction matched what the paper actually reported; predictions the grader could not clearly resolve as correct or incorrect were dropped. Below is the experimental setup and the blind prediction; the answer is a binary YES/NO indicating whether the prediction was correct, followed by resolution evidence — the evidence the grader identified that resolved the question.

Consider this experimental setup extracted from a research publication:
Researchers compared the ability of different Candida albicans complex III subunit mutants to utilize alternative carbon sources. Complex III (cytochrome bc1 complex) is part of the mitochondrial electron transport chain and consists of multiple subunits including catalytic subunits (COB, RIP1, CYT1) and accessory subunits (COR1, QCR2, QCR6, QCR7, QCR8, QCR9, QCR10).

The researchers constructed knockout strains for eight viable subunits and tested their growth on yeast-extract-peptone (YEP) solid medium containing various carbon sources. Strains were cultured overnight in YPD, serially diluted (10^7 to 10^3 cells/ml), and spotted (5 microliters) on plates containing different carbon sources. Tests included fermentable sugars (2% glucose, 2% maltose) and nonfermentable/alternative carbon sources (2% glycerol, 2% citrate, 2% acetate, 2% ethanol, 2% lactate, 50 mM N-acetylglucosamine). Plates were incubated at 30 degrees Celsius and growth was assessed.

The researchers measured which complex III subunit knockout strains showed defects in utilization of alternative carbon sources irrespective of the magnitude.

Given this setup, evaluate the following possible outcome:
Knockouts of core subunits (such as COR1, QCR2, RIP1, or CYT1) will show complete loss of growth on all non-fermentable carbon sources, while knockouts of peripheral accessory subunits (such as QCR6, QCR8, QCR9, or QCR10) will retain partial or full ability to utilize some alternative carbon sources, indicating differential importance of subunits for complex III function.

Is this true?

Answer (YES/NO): NO